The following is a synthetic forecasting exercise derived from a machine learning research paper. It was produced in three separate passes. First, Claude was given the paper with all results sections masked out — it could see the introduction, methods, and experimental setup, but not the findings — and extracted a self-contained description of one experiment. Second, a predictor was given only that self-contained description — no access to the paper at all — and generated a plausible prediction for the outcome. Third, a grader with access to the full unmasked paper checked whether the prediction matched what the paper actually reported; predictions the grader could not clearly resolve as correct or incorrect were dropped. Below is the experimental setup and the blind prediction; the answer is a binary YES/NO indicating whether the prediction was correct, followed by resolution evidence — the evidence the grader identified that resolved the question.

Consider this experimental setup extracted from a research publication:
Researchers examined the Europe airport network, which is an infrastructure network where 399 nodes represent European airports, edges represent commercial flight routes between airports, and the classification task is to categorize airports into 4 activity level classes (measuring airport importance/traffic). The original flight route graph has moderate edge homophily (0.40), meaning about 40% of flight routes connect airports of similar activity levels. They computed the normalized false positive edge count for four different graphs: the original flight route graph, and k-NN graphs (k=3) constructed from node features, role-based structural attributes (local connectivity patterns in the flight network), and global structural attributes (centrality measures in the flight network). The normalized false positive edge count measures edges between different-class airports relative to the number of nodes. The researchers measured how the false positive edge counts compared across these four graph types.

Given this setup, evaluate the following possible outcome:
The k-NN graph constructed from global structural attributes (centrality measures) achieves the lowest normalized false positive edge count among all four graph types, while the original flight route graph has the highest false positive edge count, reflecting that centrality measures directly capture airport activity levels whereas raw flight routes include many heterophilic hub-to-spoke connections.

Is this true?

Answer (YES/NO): YES